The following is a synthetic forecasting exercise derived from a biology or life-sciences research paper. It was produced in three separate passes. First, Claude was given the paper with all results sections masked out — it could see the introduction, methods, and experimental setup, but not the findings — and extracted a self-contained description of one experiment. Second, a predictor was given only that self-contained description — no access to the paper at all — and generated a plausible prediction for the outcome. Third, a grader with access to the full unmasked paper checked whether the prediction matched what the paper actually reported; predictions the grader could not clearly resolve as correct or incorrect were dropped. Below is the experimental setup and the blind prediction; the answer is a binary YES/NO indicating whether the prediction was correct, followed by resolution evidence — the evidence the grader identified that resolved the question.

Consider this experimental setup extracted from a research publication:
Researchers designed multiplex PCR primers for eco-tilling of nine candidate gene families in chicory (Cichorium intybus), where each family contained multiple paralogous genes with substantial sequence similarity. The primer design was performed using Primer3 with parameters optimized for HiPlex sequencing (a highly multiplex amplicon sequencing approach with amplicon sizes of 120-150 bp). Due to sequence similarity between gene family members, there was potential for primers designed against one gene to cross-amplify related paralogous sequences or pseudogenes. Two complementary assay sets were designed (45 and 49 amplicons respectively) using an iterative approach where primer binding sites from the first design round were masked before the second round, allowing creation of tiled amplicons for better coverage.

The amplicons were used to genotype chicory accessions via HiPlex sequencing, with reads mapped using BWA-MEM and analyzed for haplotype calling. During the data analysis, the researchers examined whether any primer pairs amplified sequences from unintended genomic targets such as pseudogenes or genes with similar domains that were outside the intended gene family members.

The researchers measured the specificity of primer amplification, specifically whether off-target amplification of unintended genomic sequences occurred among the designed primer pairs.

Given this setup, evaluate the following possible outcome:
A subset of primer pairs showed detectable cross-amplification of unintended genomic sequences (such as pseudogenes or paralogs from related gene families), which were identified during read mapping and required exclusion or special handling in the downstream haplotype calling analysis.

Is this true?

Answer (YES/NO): YES